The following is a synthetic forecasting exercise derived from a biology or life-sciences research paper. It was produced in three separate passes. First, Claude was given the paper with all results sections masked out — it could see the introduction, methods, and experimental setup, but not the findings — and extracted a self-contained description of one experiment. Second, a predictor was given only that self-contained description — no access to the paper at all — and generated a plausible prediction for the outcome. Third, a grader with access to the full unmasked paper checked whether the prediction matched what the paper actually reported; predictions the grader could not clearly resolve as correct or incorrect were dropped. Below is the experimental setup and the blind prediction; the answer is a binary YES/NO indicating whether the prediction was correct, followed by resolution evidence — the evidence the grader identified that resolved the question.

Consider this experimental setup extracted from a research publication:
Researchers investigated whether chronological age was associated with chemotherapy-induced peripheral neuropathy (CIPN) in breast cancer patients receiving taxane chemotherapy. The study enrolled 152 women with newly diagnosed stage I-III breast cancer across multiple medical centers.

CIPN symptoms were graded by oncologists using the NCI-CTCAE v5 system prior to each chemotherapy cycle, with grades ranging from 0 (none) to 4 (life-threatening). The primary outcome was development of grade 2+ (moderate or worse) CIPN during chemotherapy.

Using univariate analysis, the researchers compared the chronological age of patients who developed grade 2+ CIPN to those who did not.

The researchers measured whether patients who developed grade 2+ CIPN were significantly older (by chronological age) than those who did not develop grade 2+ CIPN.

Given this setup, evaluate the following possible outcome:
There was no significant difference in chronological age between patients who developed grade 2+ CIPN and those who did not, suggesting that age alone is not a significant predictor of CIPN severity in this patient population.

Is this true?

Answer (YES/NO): YES